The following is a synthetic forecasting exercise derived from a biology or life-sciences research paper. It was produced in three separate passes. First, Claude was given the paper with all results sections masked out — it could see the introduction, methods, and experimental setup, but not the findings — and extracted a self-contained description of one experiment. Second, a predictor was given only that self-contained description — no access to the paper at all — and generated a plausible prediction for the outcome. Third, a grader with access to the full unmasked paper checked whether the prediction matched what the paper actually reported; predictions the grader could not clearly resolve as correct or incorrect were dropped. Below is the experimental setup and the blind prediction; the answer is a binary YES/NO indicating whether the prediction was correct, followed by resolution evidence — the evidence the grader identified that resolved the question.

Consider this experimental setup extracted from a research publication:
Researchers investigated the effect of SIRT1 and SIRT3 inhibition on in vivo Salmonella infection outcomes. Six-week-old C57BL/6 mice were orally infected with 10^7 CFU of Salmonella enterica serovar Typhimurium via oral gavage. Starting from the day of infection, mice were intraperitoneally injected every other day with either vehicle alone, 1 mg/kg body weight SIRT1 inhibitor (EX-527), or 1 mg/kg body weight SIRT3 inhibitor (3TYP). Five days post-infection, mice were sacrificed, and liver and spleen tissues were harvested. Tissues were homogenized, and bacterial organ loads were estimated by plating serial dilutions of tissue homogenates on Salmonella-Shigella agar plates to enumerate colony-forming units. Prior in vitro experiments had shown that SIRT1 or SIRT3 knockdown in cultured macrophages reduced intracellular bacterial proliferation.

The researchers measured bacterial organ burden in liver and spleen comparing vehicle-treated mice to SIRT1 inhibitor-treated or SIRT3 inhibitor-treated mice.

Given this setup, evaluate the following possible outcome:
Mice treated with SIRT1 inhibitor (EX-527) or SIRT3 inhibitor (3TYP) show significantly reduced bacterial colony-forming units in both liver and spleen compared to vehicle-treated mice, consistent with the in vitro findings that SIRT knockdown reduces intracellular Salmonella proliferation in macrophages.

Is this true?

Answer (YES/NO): NO